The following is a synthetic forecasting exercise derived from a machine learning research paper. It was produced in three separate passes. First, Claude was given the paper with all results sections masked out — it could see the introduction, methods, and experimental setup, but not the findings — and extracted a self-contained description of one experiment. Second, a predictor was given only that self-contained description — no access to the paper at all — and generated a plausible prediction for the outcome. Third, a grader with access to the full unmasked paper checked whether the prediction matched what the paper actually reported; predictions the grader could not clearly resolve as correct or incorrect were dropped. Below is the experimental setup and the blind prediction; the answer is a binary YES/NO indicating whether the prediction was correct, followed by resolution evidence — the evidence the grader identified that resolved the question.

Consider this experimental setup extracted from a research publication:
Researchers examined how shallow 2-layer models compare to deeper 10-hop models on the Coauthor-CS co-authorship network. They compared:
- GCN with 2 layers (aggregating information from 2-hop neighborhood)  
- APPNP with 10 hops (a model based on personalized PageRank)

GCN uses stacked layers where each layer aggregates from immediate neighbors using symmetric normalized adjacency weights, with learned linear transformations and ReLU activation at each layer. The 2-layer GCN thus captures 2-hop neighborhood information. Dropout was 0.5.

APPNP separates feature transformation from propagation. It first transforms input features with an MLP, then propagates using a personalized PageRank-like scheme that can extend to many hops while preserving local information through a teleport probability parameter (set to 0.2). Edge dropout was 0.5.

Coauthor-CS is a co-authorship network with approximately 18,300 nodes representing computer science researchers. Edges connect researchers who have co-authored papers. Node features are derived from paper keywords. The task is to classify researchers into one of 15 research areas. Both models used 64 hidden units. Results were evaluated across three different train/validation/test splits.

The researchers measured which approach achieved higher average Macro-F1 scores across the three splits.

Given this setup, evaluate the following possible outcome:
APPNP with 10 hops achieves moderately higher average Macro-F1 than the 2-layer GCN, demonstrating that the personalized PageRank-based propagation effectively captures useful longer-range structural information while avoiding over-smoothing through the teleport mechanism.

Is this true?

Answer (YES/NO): YES